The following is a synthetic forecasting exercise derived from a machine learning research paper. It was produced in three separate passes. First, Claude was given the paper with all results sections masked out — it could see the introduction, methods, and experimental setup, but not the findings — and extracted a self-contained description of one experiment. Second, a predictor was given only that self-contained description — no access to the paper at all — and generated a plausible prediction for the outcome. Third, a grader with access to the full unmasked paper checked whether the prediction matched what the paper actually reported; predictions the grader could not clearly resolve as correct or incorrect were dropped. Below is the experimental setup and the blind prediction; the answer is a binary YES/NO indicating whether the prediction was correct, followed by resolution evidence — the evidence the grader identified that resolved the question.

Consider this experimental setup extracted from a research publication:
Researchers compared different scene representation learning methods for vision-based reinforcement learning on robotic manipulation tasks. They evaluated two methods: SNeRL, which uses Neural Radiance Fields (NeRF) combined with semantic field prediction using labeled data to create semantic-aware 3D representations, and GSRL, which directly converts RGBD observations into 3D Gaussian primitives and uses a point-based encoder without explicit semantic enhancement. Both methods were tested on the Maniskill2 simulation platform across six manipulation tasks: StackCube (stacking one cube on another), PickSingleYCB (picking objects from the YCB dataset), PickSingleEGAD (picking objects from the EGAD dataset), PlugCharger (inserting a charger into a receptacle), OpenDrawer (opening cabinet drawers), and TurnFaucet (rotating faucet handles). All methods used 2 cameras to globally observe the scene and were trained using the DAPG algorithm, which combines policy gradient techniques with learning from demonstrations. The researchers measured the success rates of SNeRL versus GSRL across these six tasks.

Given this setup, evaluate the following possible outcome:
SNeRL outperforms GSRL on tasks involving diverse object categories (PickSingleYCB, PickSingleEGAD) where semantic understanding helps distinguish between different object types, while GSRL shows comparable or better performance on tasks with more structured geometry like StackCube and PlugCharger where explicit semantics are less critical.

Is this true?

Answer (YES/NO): NO